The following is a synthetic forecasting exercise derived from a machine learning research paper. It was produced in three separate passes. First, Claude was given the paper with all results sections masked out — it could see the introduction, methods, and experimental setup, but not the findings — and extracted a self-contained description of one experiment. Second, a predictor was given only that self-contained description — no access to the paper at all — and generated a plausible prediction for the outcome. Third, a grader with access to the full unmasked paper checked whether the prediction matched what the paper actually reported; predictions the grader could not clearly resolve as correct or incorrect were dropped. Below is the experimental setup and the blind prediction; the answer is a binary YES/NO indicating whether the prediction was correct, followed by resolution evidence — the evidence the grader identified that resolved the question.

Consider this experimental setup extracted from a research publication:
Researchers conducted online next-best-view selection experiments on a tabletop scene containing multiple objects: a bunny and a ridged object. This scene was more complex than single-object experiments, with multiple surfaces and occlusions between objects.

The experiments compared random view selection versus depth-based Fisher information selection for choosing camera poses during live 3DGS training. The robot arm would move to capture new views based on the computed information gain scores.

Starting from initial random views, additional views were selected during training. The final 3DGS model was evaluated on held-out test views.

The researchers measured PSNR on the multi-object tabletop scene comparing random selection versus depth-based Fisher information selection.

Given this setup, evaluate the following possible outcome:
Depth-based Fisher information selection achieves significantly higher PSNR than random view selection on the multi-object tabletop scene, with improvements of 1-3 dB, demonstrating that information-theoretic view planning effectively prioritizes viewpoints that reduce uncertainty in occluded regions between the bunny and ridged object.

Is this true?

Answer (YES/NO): NO